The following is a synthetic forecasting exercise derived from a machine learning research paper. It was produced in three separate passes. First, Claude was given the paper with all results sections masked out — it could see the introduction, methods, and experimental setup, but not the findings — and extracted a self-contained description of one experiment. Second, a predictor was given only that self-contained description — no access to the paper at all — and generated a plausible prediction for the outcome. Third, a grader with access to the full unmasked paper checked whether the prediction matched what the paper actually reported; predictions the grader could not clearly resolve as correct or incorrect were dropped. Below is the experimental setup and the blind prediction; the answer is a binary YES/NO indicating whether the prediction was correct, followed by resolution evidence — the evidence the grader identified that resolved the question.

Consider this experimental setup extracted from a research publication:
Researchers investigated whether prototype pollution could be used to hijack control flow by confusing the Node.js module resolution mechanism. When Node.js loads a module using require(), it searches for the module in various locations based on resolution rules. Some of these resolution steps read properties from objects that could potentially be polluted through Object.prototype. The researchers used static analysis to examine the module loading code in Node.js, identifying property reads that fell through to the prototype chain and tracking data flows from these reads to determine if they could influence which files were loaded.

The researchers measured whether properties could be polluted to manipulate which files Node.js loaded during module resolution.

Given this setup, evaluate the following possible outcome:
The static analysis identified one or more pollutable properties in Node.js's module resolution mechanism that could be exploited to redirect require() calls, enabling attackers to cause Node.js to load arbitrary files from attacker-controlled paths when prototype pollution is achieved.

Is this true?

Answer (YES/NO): YES